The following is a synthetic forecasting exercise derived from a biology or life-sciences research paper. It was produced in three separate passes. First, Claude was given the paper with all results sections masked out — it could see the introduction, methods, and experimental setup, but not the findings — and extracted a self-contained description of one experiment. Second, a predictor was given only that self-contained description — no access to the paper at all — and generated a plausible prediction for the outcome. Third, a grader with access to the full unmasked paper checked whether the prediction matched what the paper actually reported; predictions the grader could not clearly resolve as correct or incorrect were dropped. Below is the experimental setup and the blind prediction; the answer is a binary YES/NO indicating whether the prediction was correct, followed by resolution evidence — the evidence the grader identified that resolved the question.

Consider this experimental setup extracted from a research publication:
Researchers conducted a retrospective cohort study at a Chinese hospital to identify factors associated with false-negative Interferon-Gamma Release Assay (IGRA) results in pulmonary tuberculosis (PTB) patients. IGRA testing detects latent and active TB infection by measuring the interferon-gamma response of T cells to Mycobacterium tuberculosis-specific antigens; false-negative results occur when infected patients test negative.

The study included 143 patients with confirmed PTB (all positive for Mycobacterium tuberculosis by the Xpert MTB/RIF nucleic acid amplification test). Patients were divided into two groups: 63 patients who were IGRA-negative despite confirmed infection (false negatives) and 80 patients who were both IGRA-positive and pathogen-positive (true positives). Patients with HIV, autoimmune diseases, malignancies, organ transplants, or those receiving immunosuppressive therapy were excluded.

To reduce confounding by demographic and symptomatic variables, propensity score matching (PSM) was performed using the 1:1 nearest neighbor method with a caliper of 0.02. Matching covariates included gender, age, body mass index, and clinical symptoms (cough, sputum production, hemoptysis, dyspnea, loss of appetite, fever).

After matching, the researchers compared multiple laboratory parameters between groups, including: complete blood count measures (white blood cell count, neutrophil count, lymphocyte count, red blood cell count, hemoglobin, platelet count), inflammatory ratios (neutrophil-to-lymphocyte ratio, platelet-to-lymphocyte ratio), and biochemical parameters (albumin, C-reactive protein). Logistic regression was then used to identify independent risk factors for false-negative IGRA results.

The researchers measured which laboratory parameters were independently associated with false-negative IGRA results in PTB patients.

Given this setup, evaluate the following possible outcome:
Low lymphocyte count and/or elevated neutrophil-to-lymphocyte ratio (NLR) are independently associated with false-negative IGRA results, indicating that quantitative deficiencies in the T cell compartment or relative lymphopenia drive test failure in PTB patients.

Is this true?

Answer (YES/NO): NO